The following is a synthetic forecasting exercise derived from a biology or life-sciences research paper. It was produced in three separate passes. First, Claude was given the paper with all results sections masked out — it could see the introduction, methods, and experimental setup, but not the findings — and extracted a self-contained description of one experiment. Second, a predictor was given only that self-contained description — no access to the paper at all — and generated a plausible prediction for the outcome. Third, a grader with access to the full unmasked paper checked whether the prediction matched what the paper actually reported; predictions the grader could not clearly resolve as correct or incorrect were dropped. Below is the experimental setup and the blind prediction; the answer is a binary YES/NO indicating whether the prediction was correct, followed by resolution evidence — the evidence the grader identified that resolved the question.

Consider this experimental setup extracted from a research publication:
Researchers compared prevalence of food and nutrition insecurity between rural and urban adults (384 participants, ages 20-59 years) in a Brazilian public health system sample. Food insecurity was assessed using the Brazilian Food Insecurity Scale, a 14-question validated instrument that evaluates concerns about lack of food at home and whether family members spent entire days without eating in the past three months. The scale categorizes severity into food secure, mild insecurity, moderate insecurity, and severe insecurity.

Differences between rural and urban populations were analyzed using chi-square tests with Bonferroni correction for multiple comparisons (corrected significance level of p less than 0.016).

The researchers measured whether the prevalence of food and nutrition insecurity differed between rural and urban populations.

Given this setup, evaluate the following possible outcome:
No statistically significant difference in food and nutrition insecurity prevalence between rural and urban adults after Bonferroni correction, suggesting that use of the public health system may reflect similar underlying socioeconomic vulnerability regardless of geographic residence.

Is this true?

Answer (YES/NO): YES